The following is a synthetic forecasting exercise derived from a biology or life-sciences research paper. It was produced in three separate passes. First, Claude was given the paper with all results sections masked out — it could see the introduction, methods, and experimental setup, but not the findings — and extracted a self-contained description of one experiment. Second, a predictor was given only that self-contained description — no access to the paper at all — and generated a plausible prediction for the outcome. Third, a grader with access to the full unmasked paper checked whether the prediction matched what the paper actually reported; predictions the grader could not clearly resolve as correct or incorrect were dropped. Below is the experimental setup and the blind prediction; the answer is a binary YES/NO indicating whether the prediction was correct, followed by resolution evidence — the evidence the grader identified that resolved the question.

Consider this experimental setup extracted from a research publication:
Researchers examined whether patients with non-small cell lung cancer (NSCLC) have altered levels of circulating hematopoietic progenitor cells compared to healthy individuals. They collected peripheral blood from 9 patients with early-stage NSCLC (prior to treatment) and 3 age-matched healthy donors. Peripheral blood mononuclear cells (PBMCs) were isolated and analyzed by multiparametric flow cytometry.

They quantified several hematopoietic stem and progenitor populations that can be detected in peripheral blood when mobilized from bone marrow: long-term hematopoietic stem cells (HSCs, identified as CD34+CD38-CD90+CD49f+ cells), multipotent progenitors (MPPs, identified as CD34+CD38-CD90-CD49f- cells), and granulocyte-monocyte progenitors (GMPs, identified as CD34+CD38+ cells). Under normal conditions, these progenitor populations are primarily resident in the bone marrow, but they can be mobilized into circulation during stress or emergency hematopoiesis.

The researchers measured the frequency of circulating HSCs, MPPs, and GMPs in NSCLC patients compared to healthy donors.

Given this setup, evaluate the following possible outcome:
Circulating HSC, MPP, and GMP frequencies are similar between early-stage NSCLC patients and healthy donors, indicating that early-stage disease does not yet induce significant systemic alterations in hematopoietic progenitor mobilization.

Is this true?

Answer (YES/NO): NO